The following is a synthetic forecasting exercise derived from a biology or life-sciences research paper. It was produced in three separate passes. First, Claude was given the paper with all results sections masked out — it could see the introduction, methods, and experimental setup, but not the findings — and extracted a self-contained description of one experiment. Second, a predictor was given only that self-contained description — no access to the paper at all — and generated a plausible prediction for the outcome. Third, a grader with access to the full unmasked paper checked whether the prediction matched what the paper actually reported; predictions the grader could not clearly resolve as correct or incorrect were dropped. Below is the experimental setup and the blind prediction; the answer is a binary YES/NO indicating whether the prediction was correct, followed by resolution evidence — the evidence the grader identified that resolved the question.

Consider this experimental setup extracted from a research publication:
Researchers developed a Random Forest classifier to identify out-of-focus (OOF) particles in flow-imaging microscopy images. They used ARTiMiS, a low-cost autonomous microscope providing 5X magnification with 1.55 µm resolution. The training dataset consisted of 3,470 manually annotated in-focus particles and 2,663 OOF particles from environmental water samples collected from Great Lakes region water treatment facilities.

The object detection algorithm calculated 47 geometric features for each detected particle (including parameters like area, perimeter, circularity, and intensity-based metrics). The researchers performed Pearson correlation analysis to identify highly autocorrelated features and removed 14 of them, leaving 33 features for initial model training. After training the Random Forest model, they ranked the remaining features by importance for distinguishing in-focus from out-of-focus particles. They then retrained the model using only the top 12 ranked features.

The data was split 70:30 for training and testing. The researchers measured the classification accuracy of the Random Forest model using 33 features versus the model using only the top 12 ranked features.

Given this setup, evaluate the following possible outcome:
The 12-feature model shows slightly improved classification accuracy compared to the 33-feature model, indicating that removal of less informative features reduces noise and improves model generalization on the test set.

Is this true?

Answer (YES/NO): YES